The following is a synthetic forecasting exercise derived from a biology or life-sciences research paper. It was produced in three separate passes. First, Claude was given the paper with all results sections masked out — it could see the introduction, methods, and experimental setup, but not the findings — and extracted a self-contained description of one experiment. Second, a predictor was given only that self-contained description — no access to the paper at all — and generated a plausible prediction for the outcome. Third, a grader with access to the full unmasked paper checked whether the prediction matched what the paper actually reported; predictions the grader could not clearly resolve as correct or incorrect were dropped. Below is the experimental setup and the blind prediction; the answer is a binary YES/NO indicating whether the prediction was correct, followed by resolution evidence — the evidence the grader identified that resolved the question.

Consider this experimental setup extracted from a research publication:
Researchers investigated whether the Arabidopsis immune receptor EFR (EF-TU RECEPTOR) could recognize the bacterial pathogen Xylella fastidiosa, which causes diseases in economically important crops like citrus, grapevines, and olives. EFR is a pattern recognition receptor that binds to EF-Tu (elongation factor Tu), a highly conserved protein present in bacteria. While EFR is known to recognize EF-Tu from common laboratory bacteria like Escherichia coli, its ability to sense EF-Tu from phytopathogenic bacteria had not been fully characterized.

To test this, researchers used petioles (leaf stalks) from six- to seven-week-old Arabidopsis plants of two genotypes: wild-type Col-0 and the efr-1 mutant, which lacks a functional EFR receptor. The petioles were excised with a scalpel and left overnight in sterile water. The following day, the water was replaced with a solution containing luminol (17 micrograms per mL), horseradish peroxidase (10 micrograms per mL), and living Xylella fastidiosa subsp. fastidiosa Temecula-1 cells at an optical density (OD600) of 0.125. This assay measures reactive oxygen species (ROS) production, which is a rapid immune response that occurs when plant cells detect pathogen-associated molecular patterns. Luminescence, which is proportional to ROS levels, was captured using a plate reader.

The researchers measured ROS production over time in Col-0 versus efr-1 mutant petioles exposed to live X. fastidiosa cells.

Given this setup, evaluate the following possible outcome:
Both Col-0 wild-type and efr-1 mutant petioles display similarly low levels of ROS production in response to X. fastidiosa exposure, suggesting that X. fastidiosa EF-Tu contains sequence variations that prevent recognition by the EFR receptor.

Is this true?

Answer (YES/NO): NO